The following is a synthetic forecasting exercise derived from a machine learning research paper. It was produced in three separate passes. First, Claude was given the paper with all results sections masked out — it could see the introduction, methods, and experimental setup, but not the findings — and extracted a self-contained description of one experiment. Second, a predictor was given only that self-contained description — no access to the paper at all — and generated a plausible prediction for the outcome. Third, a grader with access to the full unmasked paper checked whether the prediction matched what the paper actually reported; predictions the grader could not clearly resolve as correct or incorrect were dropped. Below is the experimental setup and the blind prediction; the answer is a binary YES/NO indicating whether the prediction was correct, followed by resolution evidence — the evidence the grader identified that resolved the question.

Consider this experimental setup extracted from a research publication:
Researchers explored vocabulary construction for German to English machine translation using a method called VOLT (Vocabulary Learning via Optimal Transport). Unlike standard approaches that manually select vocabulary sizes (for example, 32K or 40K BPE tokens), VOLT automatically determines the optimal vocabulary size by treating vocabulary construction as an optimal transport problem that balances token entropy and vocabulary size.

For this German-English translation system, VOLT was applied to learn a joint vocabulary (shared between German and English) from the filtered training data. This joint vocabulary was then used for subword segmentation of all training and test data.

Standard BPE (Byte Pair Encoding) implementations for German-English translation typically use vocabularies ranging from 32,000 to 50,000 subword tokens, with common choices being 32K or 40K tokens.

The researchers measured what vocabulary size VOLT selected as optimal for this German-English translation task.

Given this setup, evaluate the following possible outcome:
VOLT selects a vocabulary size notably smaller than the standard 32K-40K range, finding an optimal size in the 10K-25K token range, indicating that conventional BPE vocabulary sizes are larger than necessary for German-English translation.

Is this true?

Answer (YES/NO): YES